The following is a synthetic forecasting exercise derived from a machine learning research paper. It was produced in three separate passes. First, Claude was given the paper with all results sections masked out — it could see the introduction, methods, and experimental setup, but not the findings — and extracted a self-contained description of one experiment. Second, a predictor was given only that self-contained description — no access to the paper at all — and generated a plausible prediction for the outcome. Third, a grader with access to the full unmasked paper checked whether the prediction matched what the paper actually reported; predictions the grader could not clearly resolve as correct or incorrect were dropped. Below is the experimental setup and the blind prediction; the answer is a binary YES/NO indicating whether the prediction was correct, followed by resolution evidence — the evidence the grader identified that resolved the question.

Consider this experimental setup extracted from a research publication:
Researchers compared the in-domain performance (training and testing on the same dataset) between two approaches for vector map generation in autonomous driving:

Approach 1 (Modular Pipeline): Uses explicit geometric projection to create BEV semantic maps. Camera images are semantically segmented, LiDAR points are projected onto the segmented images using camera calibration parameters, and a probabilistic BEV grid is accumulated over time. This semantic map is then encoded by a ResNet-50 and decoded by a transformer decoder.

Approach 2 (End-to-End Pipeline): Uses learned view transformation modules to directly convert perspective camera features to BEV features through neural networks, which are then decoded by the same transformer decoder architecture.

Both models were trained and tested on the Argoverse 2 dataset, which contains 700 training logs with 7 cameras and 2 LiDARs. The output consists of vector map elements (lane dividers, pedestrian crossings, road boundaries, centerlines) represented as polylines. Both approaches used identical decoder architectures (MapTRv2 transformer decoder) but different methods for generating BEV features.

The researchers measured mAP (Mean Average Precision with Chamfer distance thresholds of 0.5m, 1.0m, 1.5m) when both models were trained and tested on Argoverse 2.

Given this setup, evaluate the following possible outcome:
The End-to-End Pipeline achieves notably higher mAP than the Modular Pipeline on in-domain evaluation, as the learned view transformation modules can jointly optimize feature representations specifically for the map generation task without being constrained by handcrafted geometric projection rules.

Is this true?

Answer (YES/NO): YES